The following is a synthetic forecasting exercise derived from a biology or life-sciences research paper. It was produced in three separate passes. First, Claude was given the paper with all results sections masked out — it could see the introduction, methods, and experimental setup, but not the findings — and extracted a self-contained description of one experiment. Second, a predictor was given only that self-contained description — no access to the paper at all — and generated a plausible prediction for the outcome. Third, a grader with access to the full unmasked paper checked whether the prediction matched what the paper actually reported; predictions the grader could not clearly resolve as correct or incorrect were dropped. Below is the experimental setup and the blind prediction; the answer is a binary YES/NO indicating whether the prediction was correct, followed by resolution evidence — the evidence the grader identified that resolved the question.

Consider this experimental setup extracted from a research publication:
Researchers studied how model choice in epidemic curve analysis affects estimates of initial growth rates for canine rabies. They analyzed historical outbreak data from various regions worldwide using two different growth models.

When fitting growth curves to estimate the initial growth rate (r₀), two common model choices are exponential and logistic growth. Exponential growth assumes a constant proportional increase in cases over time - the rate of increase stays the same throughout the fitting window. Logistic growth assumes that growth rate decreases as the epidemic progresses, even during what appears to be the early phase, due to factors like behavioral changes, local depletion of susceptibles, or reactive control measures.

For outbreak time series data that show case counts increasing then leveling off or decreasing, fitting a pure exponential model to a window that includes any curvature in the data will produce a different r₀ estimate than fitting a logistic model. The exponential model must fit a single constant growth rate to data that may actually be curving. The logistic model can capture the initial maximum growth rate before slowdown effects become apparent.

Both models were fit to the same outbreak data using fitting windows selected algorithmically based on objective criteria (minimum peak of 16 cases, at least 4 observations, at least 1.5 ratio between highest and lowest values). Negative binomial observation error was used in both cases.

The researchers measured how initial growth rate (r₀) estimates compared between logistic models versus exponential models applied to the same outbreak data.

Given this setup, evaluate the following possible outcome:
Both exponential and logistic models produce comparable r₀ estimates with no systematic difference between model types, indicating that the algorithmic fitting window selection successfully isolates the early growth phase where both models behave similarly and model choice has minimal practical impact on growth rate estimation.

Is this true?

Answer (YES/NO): NO